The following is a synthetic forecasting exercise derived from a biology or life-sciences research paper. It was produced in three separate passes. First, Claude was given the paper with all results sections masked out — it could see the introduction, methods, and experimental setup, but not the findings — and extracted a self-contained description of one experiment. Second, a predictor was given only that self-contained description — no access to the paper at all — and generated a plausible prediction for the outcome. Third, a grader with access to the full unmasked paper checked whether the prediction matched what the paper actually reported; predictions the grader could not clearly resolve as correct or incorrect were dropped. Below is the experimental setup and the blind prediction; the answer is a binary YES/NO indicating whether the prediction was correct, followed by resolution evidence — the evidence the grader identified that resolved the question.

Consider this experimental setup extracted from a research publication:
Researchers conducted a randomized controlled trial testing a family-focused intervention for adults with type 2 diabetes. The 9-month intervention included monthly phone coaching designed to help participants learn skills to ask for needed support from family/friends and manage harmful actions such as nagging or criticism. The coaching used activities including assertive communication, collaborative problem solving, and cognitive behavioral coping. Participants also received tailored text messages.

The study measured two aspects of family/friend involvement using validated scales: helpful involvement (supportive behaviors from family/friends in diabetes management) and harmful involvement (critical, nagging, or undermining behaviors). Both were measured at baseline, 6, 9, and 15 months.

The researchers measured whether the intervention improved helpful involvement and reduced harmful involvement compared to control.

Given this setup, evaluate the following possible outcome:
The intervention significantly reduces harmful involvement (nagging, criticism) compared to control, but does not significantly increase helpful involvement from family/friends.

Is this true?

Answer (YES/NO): NO